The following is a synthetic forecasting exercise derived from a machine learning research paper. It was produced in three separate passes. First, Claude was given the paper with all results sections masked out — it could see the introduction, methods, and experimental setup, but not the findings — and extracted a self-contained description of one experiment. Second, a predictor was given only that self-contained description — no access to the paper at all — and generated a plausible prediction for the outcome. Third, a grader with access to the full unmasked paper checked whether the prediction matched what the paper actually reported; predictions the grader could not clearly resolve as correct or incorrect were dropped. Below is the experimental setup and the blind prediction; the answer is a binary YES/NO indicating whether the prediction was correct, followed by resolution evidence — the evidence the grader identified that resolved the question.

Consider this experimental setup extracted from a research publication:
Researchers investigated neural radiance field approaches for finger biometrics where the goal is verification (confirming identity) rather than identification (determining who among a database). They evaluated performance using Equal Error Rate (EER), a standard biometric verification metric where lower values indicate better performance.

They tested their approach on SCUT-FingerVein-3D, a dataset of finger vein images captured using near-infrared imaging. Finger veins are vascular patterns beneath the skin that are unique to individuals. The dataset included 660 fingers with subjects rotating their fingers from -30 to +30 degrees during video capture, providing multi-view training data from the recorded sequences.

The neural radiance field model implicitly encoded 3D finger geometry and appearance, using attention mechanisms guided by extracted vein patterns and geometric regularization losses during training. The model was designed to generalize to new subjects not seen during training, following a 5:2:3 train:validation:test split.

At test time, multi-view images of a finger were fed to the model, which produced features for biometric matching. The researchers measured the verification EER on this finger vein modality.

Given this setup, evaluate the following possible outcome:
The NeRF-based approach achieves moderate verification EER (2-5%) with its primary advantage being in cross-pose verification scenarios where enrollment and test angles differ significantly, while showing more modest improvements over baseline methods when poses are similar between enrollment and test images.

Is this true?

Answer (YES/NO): NO